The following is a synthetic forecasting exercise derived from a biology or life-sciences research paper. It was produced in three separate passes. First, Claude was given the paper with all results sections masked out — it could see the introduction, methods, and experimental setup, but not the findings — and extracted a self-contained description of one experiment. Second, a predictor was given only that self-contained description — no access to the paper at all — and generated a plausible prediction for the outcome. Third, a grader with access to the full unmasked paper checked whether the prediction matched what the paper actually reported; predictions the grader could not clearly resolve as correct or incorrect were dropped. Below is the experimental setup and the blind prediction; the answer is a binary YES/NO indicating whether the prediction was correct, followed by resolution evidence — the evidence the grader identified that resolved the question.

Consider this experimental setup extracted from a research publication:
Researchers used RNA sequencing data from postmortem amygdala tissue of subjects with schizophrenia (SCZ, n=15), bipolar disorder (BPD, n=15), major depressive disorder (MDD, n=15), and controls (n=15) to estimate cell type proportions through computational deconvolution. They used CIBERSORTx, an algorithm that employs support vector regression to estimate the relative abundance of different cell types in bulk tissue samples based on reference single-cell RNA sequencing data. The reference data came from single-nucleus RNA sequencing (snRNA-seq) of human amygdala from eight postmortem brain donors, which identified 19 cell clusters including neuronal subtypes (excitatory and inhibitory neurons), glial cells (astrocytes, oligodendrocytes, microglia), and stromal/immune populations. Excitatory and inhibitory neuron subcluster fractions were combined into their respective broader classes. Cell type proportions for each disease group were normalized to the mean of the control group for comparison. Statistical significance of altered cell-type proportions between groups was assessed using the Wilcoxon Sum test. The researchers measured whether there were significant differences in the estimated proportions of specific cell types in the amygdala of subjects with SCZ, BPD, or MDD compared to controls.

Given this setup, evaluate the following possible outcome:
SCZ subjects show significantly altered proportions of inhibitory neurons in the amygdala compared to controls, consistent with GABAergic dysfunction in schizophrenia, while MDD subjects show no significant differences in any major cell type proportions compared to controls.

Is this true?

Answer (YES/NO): NO